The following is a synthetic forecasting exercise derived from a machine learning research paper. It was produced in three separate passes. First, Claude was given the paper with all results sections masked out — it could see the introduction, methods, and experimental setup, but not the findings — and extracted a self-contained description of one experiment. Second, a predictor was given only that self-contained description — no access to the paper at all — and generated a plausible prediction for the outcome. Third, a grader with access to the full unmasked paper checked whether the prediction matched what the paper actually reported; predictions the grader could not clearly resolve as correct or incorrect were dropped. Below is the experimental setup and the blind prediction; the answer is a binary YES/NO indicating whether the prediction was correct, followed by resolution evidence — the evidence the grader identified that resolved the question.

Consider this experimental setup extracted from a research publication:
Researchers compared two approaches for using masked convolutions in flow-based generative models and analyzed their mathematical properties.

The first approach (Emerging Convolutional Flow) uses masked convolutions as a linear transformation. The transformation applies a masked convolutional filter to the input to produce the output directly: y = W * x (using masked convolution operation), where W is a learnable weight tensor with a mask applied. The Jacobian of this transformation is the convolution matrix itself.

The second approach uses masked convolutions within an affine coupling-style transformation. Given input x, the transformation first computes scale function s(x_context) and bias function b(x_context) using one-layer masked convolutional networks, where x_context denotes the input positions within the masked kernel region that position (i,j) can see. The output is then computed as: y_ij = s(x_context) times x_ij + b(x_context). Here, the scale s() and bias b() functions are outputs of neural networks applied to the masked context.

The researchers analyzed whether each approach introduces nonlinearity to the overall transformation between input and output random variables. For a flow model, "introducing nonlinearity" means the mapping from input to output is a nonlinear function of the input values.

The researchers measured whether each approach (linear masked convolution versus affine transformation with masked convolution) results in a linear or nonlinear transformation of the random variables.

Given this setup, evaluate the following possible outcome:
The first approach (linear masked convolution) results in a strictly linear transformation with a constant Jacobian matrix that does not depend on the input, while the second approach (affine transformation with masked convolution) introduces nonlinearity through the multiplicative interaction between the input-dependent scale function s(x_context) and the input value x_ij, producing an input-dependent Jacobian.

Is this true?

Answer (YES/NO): YES